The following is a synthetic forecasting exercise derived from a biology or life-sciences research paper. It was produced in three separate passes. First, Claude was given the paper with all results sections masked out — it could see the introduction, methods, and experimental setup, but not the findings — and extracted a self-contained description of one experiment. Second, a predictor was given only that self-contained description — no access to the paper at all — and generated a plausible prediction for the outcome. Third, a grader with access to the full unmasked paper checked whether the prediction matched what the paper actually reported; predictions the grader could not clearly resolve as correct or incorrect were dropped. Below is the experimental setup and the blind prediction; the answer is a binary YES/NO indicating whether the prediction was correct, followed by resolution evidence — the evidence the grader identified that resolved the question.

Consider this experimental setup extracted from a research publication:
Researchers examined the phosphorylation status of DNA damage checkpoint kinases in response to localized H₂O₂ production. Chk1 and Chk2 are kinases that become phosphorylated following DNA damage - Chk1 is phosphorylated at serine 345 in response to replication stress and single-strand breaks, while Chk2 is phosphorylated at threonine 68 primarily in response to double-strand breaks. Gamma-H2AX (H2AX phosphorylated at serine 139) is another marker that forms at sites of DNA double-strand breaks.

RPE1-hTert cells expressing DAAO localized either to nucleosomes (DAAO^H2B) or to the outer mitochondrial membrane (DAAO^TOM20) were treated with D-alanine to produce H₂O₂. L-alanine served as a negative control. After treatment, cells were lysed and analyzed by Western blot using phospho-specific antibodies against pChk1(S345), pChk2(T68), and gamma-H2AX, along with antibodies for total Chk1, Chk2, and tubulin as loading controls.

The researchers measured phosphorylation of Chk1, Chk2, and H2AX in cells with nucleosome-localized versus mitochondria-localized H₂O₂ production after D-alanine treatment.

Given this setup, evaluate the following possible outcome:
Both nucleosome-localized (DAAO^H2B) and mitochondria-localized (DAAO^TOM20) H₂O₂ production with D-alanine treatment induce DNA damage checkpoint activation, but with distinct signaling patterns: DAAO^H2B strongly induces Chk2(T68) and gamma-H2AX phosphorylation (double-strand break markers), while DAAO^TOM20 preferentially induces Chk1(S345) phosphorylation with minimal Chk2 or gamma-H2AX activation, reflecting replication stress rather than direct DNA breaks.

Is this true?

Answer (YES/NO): NO